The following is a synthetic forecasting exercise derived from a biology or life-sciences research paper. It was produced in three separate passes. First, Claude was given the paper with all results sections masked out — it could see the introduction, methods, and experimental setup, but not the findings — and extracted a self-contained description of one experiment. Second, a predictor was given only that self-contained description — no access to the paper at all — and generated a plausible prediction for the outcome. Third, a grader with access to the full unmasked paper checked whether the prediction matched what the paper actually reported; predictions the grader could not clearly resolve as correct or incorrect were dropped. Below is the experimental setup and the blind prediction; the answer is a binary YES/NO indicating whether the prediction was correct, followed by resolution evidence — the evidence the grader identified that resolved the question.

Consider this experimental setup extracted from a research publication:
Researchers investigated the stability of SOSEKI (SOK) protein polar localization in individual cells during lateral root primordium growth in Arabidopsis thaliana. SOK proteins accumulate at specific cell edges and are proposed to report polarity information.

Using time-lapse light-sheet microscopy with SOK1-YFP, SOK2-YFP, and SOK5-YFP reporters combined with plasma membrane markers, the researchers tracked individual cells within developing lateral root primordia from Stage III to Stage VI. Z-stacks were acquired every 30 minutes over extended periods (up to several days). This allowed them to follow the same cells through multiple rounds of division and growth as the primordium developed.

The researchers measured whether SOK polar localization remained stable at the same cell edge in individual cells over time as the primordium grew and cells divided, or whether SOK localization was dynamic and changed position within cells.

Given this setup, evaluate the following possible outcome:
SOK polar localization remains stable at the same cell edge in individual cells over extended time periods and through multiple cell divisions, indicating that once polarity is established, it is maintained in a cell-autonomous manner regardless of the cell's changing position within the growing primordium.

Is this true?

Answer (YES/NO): NO